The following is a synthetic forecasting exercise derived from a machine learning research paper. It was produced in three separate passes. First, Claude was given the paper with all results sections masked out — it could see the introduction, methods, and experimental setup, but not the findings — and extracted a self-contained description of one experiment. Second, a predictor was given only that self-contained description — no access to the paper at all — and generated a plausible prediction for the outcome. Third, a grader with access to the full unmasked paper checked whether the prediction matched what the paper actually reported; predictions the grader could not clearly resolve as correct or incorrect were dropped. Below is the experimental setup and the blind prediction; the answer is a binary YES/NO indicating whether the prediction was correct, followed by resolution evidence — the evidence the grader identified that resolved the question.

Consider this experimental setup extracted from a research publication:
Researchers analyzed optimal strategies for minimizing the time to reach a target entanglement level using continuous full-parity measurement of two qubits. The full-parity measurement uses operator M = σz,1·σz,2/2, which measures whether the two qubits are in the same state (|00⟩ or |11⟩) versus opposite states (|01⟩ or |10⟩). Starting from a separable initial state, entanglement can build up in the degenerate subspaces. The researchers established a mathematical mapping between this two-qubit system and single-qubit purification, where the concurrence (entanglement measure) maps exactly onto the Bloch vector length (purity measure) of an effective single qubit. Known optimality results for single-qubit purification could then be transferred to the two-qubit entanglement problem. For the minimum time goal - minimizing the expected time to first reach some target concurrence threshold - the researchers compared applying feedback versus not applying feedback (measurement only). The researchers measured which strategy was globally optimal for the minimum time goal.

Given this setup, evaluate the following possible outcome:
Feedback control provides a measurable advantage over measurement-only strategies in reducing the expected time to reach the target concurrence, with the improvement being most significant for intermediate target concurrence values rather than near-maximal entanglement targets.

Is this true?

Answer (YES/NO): NO